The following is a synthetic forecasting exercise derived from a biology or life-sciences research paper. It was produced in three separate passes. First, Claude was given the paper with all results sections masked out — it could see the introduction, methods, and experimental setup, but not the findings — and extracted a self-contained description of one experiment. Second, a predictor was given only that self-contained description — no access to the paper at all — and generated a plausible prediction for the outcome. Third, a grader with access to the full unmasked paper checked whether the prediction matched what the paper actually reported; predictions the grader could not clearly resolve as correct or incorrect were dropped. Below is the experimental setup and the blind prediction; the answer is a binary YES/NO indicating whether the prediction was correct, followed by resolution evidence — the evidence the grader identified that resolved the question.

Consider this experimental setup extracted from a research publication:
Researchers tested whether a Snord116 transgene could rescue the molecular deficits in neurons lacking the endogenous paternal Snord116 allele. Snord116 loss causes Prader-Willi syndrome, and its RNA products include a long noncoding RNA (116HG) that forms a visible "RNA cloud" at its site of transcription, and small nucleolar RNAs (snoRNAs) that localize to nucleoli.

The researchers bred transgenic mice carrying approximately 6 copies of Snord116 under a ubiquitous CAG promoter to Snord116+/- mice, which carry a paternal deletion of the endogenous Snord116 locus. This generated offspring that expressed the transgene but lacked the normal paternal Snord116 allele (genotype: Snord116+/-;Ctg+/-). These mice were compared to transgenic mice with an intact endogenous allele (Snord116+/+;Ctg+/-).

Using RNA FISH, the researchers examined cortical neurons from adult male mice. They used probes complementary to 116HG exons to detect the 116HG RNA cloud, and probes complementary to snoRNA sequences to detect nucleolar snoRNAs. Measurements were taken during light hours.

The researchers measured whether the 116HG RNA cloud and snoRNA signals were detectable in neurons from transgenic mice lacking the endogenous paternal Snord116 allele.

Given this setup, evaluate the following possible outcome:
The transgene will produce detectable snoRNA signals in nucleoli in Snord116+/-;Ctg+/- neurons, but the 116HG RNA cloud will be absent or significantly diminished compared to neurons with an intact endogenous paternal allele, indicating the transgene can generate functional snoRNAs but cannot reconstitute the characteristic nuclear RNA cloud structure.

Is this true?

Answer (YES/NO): NO